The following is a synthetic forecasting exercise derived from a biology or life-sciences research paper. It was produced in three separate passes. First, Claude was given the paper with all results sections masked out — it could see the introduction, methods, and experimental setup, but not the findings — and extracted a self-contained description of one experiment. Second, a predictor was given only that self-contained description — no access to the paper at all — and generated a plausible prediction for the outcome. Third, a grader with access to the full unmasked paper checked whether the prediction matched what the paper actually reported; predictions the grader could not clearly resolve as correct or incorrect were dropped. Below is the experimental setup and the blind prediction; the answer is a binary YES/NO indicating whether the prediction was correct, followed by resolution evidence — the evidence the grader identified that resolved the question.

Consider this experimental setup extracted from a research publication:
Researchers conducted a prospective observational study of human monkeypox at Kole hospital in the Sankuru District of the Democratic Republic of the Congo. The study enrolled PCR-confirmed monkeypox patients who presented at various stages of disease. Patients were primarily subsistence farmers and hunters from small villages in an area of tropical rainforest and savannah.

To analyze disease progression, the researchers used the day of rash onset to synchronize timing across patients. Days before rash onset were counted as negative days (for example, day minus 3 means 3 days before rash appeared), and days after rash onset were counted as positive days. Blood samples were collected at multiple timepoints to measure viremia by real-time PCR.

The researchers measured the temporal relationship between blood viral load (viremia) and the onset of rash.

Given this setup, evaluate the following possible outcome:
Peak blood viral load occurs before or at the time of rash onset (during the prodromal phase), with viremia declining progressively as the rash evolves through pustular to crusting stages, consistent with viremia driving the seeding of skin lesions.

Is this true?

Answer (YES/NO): YES